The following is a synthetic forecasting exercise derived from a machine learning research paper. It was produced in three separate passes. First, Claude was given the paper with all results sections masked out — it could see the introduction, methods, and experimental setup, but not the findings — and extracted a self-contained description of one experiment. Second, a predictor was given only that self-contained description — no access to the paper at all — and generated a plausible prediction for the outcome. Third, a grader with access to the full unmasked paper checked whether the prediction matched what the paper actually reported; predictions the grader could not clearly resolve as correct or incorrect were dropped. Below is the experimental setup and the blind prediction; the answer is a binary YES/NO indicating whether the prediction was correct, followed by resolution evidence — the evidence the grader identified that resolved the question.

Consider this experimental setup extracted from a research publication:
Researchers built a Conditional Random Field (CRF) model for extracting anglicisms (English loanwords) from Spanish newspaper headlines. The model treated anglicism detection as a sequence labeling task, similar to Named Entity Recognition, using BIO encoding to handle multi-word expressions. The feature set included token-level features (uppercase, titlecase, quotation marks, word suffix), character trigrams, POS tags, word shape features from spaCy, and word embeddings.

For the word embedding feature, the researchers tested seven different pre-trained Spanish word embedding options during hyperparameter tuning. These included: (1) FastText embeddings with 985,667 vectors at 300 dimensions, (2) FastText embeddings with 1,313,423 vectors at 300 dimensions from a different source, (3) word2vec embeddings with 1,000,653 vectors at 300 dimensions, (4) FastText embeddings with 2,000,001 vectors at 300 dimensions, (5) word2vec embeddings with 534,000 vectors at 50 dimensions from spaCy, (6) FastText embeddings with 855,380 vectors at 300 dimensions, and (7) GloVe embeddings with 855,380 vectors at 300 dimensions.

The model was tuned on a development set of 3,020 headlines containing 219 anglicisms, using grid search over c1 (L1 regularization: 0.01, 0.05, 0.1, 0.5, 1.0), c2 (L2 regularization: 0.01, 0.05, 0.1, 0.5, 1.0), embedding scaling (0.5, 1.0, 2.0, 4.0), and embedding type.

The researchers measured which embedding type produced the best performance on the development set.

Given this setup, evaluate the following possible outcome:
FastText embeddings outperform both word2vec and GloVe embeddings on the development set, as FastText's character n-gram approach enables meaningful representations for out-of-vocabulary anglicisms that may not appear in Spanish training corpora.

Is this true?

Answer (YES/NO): NO